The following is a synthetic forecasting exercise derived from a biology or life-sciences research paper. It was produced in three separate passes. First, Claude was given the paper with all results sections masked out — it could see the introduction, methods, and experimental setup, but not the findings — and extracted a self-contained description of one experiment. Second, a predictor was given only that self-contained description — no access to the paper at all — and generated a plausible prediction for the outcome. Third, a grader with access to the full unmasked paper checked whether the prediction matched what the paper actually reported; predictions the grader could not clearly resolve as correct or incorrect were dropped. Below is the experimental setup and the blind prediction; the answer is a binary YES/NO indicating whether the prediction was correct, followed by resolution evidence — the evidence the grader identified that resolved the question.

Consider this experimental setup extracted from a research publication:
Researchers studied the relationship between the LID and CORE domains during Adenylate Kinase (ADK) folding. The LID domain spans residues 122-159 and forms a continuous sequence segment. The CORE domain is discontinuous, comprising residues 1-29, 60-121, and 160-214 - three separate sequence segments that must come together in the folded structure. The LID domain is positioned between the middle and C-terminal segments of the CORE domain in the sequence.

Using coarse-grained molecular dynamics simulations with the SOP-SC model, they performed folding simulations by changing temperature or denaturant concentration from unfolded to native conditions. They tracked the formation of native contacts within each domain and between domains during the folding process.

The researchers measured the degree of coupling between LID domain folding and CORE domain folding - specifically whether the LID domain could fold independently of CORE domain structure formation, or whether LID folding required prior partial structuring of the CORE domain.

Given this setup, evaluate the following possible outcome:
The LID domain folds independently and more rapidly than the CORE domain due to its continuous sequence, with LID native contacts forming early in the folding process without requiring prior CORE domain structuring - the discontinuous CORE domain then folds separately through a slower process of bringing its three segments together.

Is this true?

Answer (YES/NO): NO